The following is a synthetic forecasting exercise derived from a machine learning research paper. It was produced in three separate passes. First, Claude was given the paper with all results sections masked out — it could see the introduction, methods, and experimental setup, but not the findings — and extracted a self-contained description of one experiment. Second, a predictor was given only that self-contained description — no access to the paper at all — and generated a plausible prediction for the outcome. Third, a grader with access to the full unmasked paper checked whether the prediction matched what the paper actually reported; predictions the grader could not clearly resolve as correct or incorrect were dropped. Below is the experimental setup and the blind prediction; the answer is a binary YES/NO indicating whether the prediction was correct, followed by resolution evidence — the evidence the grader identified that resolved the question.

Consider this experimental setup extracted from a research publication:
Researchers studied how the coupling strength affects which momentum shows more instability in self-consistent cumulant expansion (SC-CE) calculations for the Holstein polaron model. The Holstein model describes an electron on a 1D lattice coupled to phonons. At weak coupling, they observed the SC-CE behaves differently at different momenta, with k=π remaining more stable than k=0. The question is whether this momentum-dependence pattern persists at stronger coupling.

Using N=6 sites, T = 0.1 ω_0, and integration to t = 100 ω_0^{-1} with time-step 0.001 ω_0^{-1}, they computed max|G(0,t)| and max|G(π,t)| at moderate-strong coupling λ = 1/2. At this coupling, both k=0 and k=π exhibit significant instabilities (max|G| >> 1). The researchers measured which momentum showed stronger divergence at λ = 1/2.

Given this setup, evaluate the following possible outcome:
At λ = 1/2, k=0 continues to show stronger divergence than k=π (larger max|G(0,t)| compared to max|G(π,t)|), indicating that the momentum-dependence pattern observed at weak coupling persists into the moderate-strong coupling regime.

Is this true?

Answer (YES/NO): NO